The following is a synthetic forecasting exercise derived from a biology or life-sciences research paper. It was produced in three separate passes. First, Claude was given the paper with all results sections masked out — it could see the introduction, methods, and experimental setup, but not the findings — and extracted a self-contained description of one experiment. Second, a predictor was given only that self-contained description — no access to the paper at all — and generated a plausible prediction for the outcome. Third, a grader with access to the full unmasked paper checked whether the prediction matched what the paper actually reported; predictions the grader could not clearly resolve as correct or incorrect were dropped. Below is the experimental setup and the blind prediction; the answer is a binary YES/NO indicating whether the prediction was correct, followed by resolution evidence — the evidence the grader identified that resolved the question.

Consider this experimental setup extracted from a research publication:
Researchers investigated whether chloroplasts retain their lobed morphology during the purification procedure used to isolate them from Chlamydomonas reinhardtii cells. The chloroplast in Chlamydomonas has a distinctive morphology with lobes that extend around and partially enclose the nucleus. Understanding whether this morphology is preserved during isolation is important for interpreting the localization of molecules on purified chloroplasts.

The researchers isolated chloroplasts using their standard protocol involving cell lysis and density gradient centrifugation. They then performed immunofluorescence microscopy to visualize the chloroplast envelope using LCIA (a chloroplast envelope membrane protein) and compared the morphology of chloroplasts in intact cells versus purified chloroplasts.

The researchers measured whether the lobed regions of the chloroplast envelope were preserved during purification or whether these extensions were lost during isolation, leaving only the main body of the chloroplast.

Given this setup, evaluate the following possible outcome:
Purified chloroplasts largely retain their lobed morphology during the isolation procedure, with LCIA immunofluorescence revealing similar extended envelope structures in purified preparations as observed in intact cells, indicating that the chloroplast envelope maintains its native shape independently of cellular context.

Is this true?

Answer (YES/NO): NO